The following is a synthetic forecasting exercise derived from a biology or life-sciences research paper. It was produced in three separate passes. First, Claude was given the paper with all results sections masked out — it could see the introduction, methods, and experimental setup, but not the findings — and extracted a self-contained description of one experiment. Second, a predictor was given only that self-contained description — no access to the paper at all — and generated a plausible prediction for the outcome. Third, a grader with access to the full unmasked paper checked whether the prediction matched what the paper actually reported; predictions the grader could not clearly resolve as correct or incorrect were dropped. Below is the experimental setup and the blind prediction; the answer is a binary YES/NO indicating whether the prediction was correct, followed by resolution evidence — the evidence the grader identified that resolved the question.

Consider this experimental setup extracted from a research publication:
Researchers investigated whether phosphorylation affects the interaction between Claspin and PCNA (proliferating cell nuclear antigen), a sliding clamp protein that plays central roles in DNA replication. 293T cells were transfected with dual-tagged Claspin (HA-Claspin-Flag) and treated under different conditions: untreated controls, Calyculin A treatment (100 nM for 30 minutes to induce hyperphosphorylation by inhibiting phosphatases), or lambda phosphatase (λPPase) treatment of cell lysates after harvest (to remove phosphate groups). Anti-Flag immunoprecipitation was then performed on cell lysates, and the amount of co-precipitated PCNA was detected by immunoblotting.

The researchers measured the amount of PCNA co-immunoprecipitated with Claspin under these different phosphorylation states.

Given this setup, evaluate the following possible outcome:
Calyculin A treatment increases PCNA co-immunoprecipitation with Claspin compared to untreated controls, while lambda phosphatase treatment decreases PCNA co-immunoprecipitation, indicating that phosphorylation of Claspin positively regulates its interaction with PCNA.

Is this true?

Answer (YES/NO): NO